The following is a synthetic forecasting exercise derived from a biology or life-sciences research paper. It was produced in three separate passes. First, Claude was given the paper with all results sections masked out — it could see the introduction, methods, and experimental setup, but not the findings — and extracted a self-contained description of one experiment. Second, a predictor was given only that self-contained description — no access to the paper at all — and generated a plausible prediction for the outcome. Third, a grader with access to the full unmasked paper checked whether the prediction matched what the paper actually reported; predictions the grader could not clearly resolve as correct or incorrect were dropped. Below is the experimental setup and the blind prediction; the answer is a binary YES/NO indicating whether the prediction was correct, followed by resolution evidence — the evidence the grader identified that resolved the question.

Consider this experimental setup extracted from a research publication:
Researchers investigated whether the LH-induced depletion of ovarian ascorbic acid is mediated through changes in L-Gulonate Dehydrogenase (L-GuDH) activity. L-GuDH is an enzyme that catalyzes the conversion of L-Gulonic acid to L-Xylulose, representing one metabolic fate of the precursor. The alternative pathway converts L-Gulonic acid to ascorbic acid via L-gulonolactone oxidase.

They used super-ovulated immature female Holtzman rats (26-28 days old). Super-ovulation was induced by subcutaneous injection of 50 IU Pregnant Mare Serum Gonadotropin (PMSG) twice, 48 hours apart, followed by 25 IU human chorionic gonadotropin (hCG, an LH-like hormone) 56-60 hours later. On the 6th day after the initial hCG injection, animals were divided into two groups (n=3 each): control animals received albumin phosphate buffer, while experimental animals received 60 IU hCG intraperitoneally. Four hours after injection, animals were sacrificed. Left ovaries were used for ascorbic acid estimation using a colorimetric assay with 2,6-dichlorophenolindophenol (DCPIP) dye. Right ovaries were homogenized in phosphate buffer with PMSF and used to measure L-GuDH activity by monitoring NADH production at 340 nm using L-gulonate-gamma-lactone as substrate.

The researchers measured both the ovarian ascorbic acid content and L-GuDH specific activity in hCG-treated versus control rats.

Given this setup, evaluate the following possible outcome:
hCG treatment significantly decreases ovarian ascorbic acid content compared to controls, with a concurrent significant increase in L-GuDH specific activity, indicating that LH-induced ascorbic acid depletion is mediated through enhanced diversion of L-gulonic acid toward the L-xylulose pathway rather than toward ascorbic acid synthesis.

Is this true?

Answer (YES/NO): NO